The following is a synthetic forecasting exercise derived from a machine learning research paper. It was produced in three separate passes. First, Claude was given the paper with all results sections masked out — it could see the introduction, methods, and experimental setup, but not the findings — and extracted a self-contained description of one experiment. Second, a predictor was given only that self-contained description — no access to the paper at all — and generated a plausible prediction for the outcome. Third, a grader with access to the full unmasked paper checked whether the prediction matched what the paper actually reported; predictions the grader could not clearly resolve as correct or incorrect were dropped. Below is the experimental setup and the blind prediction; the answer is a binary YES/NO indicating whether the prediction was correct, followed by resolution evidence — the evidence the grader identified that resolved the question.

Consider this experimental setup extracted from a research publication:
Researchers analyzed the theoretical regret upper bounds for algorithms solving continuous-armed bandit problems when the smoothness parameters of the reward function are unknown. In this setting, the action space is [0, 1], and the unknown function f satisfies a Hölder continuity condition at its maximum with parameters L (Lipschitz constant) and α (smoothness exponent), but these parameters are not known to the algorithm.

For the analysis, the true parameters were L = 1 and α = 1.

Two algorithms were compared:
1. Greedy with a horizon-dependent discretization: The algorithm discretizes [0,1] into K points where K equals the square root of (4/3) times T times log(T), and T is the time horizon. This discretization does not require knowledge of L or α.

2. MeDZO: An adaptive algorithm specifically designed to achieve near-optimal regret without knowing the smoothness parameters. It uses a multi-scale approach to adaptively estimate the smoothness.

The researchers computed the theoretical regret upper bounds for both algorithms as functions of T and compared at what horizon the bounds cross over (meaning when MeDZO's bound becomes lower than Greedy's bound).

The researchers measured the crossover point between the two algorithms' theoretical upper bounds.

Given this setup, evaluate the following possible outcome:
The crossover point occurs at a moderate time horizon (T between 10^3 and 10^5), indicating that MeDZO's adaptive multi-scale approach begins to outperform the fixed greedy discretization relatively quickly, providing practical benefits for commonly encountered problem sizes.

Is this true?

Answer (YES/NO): NO